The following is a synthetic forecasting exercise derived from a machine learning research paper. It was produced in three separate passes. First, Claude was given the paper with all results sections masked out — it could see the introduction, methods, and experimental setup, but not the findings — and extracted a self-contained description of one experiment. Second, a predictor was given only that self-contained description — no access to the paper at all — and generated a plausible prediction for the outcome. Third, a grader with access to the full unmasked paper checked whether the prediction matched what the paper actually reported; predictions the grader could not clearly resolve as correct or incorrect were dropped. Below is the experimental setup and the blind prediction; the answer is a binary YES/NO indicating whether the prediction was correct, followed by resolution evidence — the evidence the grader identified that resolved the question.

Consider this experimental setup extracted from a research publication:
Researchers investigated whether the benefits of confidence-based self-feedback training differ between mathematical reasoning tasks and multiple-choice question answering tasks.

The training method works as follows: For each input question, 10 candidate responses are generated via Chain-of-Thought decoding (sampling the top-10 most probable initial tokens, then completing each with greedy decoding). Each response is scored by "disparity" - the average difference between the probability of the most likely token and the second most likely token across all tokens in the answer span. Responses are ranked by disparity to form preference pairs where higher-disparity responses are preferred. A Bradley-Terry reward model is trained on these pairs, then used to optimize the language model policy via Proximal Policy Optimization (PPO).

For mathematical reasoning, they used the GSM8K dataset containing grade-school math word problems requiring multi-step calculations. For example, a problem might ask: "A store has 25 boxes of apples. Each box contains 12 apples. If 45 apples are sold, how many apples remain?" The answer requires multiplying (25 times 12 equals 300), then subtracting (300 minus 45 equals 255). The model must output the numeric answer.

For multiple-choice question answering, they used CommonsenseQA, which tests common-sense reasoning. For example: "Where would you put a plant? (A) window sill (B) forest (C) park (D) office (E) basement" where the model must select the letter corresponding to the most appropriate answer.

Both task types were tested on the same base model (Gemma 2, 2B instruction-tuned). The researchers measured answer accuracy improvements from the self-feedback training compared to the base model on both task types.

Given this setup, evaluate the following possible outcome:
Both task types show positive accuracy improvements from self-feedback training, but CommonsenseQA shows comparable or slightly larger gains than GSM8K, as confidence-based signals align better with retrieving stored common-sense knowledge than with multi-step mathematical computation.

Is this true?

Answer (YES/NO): NO